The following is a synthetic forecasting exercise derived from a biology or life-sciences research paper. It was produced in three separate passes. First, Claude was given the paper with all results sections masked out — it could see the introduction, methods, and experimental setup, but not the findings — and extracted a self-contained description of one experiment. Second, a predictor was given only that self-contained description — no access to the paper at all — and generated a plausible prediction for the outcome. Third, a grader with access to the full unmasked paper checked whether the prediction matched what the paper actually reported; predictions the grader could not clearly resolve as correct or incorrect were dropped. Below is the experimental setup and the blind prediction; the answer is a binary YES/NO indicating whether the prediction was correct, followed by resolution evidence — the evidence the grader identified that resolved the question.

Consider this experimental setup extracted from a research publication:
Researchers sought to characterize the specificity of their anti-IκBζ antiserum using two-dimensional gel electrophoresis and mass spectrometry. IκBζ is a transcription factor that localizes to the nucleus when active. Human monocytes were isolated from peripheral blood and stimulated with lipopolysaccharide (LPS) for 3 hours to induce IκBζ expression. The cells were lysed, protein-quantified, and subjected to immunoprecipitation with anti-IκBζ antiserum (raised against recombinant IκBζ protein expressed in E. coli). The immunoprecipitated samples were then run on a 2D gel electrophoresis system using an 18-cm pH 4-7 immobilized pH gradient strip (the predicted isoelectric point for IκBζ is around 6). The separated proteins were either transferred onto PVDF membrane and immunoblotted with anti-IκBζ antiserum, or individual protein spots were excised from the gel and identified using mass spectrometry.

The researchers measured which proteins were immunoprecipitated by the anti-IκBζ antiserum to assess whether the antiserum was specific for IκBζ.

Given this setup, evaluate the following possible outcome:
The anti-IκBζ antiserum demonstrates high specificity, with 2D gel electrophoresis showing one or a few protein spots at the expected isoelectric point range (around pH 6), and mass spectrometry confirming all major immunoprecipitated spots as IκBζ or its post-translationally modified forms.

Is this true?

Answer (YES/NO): NO